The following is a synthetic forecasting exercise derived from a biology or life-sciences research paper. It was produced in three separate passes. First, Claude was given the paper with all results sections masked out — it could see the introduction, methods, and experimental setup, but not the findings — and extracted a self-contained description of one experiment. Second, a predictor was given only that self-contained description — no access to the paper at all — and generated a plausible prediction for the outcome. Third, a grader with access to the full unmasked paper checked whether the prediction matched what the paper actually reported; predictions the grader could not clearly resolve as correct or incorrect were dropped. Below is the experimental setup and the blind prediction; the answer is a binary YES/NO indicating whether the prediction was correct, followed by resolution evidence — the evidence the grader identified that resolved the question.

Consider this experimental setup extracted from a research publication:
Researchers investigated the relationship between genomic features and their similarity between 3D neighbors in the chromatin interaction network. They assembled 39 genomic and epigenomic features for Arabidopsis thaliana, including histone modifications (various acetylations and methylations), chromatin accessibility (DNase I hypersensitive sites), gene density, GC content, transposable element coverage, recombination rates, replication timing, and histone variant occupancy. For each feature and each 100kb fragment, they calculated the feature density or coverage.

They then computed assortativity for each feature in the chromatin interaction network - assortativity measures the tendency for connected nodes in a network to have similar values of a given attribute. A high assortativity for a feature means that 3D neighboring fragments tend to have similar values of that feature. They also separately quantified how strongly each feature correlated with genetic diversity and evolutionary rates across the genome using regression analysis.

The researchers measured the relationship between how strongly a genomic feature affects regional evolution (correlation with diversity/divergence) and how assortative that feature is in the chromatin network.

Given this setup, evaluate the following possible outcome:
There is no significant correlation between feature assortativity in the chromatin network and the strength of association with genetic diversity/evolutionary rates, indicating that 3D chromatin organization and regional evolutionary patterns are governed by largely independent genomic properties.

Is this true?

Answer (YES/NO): NO